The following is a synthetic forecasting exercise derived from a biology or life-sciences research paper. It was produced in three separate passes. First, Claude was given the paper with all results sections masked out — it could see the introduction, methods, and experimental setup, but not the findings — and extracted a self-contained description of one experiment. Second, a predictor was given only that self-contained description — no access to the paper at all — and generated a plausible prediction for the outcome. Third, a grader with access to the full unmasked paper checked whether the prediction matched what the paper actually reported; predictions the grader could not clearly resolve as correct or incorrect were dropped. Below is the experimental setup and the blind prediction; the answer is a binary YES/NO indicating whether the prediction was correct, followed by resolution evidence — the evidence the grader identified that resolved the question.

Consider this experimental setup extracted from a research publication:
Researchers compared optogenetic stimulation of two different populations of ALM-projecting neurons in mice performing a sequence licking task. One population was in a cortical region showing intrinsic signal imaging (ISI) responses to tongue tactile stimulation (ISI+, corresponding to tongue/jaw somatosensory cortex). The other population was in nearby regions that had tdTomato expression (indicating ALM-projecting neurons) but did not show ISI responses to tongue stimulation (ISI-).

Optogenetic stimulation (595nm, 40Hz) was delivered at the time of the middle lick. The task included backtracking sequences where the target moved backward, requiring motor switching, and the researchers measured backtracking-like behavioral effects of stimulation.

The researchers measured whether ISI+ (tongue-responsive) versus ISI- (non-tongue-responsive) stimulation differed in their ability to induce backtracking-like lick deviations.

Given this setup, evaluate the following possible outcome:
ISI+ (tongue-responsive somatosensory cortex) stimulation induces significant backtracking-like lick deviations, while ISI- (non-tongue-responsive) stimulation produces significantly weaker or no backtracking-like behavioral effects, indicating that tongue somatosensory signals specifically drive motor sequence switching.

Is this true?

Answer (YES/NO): NO